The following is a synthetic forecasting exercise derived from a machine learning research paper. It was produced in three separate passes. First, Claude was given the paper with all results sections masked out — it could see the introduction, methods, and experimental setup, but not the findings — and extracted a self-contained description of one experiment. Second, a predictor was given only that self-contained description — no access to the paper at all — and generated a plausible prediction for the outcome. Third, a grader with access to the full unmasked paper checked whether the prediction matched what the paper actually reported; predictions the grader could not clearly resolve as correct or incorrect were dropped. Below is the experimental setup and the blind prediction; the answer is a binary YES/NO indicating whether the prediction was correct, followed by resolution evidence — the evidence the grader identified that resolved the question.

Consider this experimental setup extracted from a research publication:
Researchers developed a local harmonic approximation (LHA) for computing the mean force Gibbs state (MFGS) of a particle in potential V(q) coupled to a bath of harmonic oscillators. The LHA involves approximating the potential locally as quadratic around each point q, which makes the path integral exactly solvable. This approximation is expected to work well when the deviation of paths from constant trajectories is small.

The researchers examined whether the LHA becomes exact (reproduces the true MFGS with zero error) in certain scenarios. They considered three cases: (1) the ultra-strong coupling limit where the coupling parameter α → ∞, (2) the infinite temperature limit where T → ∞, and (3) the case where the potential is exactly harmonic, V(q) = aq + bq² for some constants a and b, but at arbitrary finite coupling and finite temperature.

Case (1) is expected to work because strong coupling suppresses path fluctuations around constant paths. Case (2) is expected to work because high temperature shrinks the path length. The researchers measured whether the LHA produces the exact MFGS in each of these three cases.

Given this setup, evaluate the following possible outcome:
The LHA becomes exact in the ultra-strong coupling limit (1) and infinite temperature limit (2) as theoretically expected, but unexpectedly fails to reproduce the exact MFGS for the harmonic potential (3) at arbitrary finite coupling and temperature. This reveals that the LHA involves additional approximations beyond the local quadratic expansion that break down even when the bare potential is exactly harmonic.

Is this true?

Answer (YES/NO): NO